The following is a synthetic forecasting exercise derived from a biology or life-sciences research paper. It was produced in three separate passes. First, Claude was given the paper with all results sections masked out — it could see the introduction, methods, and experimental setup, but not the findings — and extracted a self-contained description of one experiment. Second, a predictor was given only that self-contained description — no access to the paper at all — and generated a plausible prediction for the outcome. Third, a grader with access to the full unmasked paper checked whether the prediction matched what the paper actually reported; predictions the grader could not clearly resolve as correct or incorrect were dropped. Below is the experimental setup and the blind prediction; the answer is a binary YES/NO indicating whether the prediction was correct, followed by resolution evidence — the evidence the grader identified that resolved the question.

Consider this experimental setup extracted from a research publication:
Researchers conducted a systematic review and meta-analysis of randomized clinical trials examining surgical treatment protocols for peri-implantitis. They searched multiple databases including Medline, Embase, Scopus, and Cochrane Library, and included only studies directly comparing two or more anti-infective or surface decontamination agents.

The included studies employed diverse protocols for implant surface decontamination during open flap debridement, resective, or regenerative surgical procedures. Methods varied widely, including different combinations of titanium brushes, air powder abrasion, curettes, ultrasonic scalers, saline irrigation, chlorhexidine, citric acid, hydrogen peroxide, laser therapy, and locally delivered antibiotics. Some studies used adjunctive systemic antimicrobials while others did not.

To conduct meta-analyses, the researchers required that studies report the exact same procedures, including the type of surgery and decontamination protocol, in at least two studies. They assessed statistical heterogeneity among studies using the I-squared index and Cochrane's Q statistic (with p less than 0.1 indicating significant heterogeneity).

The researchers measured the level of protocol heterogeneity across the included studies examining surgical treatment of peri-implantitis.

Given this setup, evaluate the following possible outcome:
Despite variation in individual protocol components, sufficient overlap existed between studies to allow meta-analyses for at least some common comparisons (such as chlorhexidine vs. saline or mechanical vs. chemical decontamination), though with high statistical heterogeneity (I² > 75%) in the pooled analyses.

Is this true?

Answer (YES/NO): NO